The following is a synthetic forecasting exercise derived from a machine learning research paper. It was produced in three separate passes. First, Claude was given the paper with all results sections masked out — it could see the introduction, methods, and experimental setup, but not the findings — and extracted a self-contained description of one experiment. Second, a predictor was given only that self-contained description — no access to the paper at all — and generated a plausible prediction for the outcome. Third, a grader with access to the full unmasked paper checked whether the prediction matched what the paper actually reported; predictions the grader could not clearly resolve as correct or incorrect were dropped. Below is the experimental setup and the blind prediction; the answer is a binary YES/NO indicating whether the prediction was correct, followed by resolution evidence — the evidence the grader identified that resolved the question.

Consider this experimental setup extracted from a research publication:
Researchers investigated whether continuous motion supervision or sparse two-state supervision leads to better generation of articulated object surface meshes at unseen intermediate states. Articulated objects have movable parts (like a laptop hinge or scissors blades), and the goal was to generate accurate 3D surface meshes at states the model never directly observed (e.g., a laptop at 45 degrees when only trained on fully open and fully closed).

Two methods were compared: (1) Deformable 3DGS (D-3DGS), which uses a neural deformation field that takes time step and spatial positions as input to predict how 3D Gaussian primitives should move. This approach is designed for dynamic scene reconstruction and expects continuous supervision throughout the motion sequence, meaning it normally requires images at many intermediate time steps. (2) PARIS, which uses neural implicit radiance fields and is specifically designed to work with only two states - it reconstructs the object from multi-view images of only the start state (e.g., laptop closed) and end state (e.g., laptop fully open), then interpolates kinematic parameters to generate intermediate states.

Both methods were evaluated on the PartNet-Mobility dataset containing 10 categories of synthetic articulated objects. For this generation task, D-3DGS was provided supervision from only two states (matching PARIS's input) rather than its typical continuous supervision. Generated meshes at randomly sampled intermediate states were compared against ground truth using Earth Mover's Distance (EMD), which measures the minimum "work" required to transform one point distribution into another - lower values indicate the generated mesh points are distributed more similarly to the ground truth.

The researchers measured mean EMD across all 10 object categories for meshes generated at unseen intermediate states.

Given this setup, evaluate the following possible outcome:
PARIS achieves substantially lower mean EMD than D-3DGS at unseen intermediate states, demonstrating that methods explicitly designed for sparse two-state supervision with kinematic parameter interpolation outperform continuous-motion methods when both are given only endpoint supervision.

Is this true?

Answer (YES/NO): NO